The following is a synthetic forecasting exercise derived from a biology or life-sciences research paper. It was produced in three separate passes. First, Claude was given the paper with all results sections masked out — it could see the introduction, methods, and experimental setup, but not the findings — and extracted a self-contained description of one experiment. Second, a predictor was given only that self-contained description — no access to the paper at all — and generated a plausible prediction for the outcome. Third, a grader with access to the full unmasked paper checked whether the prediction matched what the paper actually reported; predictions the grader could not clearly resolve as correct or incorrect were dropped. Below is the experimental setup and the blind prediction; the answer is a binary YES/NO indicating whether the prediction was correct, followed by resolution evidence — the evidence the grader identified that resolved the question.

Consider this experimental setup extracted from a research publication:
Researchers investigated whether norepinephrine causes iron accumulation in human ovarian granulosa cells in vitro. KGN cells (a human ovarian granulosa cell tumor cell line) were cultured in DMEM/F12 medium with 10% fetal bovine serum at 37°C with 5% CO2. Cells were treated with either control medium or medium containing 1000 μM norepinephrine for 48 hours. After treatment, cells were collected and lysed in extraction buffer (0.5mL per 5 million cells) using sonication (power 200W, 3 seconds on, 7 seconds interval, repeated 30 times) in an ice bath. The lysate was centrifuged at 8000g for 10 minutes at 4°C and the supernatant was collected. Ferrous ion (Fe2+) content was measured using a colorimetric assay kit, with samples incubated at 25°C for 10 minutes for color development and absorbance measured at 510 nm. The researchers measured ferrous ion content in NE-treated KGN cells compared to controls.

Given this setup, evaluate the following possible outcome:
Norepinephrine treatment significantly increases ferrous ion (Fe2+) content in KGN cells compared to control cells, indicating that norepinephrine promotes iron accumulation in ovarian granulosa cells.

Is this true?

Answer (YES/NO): YES